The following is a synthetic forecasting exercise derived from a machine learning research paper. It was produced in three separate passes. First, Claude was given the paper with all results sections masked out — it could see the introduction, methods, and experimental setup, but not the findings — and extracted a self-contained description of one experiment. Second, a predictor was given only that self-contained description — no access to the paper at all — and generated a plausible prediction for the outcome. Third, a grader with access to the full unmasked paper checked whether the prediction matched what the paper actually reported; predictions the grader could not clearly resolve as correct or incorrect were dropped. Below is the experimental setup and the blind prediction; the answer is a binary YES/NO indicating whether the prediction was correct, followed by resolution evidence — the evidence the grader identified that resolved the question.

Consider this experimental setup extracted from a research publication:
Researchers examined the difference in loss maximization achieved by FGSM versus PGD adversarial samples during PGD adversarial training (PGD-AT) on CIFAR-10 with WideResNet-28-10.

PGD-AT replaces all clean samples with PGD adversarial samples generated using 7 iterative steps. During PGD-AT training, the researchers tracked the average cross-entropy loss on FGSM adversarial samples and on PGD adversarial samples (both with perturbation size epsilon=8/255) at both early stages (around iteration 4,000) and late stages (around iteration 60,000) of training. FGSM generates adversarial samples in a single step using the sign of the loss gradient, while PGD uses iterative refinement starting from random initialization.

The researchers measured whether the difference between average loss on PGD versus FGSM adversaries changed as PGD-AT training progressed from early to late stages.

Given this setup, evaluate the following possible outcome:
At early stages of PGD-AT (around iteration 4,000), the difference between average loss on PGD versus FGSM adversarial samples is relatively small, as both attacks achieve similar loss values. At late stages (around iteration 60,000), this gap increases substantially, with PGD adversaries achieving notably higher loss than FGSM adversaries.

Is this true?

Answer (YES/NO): NO